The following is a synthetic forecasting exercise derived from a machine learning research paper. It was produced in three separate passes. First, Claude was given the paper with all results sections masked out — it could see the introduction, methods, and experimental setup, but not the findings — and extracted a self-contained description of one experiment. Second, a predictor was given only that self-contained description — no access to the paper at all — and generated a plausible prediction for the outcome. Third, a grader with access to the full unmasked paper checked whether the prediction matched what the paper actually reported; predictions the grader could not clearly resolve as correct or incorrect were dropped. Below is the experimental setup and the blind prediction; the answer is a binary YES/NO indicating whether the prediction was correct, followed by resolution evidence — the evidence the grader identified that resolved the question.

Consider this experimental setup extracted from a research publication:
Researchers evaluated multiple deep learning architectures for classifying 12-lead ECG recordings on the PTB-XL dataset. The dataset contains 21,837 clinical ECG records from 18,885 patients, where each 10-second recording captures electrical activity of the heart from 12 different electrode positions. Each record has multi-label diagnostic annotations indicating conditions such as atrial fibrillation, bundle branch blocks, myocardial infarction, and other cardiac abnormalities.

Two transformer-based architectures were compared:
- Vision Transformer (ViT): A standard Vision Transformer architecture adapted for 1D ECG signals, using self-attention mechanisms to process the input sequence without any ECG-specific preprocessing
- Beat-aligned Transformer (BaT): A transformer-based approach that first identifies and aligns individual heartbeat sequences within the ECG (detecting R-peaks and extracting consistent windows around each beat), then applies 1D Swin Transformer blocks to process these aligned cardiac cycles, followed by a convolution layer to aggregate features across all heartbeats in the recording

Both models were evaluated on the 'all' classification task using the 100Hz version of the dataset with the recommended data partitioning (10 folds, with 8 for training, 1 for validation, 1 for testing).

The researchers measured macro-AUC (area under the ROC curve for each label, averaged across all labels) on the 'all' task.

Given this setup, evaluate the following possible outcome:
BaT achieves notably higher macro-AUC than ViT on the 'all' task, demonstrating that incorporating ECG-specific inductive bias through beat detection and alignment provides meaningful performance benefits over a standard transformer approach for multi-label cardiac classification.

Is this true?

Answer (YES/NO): YES